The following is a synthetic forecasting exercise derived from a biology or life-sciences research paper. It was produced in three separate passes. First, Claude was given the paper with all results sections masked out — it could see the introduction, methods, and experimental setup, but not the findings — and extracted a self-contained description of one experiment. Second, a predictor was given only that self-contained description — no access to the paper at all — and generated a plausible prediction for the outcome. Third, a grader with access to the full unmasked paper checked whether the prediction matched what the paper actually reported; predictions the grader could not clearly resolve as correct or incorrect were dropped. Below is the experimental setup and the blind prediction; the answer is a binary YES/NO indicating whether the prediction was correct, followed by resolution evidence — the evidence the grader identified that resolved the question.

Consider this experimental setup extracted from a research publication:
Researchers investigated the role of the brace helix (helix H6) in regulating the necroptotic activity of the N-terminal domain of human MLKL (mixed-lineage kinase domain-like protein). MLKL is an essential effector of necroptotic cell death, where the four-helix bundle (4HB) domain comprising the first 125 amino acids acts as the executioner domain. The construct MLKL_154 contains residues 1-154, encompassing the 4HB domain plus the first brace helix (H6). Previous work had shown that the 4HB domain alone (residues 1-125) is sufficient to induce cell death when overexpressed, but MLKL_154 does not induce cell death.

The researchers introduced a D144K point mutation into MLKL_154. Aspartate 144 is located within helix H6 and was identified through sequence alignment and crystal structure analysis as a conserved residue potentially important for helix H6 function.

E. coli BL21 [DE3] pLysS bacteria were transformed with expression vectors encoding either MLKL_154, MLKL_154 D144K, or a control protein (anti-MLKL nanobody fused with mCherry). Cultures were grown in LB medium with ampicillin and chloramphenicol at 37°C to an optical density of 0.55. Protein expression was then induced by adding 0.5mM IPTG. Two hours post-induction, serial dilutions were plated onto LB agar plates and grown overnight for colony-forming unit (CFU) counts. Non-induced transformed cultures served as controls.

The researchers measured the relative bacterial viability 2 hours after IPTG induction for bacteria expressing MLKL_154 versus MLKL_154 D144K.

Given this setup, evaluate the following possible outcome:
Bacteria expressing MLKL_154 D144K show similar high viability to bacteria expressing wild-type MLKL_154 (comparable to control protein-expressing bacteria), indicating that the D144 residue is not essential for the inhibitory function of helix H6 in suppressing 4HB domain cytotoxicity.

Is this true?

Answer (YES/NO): NO